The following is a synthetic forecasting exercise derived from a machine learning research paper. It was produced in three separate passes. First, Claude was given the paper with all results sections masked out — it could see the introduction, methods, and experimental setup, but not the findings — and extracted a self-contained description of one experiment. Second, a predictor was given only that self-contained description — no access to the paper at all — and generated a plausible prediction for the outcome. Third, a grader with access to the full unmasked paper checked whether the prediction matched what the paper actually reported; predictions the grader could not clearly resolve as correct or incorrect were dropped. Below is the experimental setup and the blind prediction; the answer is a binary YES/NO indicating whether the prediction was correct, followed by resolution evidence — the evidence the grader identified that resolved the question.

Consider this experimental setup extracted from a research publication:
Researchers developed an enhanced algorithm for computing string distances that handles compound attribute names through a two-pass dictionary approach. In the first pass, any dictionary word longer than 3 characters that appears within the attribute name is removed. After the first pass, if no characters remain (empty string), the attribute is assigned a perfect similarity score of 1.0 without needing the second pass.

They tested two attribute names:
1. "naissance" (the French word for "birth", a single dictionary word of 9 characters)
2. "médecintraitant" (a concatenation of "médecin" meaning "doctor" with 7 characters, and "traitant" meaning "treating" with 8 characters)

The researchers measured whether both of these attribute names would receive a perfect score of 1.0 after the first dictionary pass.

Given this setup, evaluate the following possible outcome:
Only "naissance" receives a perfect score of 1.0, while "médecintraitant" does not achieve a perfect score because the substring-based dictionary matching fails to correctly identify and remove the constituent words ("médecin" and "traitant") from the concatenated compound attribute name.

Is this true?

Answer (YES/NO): NO